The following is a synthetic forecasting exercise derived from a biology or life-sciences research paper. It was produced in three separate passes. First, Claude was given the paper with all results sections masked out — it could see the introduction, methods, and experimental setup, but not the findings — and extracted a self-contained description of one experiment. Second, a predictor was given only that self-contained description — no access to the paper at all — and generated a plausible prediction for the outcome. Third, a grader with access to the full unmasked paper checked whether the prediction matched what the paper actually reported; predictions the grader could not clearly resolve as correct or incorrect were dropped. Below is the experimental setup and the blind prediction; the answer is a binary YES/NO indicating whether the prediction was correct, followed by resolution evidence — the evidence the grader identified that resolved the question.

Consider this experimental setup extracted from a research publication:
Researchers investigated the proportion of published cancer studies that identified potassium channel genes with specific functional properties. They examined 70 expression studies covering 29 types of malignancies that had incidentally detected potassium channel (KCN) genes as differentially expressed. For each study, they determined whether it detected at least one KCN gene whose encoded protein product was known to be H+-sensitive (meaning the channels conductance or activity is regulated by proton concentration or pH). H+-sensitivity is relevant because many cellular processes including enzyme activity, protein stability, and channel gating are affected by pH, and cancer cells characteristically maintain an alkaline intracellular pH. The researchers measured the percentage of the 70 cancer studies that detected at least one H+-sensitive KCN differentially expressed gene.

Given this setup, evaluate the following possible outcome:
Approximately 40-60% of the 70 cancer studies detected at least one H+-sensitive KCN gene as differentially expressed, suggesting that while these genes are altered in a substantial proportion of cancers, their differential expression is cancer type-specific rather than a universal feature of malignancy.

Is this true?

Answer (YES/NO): NO